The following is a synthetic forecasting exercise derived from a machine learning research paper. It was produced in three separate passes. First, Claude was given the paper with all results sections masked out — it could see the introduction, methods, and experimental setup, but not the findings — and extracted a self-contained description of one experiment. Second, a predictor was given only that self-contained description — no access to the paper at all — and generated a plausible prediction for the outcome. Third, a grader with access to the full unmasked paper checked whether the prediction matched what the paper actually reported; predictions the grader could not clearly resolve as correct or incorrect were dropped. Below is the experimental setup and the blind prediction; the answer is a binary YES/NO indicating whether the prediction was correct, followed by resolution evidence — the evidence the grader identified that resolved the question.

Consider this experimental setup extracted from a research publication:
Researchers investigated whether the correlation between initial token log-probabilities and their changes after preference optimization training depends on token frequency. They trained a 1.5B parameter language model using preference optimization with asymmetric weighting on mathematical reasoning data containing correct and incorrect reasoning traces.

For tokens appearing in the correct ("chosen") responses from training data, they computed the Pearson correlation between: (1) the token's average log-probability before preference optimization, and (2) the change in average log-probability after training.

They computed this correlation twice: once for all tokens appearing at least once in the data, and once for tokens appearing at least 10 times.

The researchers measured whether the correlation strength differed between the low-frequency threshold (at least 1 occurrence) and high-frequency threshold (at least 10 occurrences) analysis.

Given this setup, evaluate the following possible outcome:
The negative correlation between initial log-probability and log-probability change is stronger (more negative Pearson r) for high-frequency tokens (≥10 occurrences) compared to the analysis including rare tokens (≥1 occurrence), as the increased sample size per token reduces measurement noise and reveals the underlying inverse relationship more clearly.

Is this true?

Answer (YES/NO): NO